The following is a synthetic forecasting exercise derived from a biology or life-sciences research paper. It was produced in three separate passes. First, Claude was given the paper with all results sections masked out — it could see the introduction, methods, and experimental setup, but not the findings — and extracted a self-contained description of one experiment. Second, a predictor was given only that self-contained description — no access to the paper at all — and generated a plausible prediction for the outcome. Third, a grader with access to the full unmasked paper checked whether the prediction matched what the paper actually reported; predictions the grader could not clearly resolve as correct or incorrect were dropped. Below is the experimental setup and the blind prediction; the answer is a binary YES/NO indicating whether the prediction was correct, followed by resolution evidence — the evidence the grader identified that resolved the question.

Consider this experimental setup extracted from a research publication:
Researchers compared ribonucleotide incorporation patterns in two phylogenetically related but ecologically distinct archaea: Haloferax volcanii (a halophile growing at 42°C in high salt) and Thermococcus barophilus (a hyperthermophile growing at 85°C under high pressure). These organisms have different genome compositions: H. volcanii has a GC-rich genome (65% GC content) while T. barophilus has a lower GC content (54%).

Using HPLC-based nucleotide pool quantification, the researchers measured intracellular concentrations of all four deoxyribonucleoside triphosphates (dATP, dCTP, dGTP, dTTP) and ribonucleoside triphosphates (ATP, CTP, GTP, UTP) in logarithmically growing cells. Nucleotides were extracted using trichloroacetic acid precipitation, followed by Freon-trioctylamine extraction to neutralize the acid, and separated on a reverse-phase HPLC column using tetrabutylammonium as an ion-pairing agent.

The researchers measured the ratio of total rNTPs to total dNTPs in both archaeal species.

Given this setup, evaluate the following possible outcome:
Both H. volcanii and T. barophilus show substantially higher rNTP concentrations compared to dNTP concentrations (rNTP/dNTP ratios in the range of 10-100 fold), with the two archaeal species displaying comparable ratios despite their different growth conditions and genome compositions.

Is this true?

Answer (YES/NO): NO